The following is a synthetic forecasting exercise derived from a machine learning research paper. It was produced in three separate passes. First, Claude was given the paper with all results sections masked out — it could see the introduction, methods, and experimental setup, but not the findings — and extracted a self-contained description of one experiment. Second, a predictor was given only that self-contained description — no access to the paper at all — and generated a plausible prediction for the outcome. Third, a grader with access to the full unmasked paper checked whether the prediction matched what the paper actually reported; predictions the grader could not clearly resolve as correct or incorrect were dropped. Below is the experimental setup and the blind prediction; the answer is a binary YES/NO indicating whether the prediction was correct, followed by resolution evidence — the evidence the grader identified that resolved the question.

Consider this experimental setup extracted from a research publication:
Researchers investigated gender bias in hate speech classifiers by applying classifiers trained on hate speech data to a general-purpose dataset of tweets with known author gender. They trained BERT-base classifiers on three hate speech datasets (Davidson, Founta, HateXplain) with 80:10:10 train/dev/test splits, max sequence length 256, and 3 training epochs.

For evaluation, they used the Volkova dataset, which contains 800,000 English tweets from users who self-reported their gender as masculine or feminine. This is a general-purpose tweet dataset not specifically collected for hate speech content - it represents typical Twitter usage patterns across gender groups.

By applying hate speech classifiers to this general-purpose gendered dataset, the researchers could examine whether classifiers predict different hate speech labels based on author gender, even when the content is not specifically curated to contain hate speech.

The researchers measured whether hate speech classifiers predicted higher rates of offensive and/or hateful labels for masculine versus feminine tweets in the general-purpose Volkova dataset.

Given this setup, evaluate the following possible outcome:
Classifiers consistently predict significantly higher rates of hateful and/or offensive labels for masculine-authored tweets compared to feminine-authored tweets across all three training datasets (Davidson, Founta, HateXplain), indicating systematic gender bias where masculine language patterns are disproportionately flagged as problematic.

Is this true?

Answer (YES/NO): NO